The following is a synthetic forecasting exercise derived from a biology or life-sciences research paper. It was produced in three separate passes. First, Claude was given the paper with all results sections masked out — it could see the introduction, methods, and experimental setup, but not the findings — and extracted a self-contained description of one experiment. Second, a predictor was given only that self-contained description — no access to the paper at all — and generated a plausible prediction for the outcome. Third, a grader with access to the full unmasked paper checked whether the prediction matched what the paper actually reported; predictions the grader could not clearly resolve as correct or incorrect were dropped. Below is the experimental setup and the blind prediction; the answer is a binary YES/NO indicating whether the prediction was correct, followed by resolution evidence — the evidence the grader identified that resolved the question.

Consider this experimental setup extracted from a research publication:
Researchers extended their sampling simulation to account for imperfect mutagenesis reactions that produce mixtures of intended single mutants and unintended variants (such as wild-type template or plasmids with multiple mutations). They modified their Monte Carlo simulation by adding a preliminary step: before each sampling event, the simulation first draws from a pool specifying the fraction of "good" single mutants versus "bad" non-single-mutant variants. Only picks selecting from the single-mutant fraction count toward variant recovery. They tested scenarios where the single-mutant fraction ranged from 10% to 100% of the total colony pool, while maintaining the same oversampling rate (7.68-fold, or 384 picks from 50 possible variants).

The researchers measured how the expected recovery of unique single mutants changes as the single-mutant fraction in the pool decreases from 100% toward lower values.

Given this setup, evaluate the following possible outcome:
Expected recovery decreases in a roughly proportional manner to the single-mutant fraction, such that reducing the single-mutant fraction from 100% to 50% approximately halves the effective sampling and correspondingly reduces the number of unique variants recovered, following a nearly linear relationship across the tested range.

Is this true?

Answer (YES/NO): NO